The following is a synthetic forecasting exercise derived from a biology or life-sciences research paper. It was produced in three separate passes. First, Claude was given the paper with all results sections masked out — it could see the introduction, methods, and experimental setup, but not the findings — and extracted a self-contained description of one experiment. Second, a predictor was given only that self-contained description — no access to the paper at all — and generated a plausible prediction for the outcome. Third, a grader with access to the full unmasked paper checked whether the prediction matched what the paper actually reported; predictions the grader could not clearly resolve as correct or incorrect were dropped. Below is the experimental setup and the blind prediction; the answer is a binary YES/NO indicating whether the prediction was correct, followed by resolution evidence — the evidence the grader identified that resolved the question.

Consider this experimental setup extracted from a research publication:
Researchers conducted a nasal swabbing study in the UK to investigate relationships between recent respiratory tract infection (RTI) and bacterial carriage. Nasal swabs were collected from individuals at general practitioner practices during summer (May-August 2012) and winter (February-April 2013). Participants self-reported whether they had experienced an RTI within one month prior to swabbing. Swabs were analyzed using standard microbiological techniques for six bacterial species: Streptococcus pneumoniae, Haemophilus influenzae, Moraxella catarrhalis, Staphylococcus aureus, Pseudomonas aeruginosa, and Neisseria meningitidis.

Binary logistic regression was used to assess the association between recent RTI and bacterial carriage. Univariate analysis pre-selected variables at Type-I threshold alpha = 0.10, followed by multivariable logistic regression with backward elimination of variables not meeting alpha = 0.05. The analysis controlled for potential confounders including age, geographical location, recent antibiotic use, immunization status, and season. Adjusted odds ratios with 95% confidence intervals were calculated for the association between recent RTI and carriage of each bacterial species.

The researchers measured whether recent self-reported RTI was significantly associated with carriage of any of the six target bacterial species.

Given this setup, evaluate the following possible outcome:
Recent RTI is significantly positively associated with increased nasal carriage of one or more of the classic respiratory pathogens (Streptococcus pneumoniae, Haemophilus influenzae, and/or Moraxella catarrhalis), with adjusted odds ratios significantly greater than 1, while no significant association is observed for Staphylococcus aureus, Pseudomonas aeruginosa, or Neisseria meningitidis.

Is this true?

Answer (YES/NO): YES